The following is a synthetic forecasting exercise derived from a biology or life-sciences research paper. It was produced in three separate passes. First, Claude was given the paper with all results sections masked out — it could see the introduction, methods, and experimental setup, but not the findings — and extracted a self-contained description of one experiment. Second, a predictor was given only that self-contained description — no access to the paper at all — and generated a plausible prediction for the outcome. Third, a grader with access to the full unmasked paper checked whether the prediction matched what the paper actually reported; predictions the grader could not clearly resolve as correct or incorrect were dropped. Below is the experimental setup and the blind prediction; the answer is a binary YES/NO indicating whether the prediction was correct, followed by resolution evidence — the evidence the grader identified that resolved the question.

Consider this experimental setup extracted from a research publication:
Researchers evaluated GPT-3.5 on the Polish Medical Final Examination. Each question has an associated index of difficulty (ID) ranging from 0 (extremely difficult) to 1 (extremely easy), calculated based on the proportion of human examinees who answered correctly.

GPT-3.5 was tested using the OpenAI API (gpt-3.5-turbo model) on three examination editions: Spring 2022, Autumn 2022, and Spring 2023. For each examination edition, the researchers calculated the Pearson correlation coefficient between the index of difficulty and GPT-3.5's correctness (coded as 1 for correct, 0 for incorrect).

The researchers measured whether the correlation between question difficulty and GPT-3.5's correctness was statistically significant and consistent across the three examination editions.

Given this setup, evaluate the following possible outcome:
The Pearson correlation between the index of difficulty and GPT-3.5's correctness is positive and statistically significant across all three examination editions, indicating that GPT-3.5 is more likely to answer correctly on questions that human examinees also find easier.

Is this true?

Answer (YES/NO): YES